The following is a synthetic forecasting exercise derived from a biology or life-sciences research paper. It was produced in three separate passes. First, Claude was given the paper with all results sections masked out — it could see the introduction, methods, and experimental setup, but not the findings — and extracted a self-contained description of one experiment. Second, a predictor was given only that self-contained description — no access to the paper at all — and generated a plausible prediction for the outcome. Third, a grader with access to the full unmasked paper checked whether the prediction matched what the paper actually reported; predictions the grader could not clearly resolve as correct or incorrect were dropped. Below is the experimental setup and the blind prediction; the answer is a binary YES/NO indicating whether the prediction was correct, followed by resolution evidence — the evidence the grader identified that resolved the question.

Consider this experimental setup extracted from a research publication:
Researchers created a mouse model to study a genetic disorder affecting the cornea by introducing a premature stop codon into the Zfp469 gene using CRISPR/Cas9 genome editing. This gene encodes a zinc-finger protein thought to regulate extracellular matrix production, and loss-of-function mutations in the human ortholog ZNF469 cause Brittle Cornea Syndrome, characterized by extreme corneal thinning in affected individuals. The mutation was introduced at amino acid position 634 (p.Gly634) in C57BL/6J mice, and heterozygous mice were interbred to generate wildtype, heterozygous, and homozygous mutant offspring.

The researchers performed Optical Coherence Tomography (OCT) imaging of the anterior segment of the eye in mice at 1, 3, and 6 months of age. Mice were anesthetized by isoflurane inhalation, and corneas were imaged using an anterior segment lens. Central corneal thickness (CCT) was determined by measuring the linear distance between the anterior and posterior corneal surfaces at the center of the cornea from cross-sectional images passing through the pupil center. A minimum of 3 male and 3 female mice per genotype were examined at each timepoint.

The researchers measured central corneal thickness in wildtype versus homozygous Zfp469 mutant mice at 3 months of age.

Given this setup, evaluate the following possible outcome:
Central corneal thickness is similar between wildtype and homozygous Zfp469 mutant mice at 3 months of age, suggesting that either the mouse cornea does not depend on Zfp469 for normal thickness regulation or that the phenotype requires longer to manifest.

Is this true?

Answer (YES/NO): NO